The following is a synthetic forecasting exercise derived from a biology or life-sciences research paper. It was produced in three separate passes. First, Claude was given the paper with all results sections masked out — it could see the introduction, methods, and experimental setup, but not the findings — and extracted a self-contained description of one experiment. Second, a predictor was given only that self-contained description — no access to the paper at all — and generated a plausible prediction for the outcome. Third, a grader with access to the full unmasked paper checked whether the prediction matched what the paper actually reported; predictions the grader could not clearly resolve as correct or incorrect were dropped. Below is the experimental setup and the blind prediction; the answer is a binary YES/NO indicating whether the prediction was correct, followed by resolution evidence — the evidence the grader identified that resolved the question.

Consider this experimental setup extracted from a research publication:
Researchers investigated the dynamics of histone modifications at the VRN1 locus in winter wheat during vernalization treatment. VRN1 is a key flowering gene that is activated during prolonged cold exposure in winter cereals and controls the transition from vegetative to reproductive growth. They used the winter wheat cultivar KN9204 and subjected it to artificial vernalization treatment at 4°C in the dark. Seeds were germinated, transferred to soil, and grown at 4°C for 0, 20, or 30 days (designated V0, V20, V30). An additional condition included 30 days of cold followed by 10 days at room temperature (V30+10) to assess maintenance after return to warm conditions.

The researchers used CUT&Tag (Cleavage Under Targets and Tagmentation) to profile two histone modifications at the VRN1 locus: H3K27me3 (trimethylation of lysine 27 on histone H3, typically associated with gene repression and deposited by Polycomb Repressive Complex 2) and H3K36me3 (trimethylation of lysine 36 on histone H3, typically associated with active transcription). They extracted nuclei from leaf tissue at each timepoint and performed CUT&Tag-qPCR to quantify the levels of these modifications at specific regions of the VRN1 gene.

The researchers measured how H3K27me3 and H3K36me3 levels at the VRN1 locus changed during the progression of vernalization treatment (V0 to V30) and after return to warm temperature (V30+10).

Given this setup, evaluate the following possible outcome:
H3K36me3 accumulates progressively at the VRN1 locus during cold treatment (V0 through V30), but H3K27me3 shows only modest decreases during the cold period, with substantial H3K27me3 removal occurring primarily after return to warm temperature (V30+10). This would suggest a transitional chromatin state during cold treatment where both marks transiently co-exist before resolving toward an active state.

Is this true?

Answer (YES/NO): NO